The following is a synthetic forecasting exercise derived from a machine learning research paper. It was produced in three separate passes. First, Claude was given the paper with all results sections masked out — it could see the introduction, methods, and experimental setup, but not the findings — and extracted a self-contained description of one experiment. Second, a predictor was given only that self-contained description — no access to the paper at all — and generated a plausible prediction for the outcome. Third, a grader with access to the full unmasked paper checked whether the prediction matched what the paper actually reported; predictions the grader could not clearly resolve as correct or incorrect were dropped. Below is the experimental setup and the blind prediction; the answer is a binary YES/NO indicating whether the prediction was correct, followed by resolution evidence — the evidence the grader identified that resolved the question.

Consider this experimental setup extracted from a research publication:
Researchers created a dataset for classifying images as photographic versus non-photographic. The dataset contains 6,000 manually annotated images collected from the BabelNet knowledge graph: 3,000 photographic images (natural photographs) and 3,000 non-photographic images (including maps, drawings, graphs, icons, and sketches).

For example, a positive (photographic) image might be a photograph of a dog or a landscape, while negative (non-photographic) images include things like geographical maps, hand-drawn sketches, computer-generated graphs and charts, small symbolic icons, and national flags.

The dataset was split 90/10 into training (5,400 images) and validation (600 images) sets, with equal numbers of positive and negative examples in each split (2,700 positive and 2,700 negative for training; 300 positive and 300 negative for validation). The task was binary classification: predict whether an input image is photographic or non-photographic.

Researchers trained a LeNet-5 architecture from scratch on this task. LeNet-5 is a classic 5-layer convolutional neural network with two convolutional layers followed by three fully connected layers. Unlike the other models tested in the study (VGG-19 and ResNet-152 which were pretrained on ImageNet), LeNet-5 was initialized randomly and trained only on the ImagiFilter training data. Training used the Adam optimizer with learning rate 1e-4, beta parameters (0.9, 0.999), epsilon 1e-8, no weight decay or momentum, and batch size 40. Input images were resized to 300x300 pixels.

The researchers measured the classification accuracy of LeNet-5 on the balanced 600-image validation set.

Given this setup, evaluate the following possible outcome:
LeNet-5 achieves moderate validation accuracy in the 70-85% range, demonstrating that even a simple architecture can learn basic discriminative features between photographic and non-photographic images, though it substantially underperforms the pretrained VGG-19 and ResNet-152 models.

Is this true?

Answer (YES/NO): NO